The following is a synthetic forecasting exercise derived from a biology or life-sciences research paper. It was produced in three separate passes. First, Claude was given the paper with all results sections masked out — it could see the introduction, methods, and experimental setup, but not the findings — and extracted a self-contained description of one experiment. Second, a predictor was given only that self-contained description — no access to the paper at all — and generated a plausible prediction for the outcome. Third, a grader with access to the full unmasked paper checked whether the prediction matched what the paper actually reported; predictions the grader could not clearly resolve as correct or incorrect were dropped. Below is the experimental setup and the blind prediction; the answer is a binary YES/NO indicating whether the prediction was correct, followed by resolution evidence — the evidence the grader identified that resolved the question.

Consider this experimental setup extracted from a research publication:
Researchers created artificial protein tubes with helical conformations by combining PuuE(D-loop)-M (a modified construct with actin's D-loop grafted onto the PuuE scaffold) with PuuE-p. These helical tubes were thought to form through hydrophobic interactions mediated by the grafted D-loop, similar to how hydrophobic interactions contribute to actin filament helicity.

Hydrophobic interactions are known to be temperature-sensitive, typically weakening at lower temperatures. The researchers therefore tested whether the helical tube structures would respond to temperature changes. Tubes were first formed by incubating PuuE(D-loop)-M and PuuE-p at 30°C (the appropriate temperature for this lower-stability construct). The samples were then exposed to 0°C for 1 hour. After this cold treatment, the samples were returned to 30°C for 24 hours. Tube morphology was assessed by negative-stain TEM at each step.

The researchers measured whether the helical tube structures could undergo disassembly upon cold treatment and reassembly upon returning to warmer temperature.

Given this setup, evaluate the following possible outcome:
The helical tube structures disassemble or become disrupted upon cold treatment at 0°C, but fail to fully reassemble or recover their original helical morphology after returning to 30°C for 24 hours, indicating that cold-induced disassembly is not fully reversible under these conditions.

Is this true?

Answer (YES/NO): NO